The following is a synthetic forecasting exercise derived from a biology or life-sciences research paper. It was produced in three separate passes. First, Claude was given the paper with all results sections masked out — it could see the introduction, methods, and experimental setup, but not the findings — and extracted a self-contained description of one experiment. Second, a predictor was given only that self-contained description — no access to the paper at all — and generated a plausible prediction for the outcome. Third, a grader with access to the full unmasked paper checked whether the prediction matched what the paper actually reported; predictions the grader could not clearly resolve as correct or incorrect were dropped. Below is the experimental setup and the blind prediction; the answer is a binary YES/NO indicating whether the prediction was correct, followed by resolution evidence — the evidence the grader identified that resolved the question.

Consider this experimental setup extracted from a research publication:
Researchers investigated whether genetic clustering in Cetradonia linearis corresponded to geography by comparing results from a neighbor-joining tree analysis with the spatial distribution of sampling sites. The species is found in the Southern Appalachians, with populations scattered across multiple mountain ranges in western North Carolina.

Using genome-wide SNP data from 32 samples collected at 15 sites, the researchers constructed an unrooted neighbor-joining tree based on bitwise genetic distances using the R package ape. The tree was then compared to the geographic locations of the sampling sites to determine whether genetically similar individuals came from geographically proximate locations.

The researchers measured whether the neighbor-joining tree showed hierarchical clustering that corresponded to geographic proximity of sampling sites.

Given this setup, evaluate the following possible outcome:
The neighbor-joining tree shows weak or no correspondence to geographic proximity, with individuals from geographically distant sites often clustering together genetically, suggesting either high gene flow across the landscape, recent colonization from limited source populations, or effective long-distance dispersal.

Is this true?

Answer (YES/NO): NO